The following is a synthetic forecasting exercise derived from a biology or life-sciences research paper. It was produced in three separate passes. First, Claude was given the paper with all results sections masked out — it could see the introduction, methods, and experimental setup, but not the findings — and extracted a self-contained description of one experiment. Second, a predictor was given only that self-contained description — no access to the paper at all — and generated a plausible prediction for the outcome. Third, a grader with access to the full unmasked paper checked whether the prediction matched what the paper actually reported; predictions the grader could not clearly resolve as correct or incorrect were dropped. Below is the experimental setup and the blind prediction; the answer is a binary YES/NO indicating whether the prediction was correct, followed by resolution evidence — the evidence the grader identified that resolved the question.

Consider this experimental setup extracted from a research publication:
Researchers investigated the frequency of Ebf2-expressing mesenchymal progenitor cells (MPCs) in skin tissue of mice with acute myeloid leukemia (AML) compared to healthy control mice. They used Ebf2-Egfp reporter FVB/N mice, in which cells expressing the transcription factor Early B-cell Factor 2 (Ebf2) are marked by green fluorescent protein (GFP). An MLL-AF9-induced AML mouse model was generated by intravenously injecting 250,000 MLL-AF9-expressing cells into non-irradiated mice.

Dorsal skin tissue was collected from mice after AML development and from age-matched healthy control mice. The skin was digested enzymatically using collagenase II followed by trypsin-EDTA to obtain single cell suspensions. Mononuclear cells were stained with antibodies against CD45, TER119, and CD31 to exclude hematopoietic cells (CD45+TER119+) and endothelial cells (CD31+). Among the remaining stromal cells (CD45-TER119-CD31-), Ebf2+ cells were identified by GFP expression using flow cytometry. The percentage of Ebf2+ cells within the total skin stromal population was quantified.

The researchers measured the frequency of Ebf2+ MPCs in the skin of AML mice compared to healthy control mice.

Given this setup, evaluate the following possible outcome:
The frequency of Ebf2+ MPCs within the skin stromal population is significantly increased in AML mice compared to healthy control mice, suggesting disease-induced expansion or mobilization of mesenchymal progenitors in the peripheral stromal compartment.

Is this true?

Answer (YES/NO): NO